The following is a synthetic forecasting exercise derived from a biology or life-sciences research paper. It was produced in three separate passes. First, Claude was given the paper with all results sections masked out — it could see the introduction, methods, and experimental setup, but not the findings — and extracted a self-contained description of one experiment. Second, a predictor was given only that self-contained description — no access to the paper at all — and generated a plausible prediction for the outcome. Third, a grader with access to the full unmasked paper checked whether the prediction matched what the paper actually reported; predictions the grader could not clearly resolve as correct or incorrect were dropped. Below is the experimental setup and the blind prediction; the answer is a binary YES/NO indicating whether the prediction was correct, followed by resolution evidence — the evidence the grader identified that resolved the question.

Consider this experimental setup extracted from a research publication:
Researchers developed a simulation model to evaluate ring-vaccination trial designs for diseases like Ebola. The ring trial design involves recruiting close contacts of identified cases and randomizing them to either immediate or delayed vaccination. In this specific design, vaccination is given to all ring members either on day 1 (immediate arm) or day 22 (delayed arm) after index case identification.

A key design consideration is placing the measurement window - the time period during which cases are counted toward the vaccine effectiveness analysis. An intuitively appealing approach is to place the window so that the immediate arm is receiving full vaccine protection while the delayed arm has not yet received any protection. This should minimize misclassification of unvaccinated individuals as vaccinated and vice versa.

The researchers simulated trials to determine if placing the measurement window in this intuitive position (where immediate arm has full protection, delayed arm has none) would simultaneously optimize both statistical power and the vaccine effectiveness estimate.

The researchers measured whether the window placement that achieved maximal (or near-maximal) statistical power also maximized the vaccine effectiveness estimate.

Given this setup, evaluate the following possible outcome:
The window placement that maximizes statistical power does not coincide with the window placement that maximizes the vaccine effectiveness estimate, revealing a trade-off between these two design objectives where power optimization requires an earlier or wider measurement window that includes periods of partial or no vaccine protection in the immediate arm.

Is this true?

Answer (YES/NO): NO